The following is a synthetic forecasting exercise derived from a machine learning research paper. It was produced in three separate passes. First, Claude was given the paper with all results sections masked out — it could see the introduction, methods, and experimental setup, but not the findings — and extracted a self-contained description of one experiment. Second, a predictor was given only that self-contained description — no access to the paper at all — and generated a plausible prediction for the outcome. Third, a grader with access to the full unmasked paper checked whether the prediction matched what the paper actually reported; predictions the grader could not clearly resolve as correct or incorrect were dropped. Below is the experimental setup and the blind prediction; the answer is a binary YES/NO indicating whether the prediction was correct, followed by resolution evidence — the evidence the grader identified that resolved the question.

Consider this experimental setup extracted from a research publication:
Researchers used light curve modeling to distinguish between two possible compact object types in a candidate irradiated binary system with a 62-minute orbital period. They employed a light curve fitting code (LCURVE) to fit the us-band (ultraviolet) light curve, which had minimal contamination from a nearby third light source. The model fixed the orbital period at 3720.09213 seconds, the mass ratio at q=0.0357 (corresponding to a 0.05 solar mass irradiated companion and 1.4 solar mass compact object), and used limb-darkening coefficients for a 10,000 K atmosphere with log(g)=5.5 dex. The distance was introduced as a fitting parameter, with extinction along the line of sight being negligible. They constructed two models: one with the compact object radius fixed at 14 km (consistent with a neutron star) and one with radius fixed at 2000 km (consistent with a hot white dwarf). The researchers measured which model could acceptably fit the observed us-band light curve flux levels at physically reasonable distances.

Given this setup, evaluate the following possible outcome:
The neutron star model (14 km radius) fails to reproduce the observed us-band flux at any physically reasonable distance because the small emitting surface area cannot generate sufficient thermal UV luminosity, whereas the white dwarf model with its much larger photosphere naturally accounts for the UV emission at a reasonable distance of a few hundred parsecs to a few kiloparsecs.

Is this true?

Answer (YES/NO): NO